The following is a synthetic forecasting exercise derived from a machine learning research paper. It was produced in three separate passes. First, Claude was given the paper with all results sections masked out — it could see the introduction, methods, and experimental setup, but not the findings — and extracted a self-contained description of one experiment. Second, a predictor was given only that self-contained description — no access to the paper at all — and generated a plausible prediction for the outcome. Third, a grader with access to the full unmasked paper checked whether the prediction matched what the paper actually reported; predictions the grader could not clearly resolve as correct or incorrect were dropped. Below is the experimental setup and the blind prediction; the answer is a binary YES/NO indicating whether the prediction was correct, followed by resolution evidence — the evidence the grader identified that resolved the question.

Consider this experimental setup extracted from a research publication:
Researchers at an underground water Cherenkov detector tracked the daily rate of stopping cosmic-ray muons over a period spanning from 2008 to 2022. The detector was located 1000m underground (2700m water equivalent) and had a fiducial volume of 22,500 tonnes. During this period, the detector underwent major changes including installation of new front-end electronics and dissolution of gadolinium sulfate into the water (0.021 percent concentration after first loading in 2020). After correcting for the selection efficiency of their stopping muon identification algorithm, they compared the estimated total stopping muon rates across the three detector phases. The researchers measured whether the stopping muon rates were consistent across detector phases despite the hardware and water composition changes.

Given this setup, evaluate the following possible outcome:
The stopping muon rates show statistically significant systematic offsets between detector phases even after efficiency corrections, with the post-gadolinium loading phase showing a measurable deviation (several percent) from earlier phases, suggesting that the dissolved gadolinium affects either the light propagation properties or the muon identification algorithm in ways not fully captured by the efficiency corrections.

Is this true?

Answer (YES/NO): NO